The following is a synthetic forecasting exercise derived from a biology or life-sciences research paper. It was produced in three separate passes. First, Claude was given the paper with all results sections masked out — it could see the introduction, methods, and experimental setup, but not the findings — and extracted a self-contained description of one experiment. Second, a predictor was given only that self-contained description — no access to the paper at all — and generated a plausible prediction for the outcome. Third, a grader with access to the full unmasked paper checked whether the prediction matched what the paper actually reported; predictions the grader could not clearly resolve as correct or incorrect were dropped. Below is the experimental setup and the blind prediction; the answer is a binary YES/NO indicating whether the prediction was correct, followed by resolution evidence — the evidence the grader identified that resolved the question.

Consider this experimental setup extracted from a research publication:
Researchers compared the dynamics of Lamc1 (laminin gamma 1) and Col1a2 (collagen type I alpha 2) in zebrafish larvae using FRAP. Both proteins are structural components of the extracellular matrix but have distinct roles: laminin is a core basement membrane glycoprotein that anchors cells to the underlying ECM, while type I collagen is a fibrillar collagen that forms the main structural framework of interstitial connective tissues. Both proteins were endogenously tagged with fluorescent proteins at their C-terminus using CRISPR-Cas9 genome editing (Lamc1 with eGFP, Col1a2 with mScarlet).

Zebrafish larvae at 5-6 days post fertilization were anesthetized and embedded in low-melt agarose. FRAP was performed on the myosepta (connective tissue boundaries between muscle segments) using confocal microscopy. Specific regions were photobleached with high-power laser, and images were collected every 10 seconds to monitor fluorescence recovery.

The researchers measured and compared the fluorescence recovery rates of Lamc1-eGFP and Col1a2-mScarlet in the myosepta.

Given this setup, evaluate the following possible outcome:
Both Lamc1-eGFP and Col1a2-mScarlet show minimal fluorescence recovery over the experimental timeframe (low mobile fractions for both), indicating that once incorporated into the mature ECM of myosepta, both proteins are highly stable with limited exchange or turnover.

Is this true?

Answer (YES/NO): NO